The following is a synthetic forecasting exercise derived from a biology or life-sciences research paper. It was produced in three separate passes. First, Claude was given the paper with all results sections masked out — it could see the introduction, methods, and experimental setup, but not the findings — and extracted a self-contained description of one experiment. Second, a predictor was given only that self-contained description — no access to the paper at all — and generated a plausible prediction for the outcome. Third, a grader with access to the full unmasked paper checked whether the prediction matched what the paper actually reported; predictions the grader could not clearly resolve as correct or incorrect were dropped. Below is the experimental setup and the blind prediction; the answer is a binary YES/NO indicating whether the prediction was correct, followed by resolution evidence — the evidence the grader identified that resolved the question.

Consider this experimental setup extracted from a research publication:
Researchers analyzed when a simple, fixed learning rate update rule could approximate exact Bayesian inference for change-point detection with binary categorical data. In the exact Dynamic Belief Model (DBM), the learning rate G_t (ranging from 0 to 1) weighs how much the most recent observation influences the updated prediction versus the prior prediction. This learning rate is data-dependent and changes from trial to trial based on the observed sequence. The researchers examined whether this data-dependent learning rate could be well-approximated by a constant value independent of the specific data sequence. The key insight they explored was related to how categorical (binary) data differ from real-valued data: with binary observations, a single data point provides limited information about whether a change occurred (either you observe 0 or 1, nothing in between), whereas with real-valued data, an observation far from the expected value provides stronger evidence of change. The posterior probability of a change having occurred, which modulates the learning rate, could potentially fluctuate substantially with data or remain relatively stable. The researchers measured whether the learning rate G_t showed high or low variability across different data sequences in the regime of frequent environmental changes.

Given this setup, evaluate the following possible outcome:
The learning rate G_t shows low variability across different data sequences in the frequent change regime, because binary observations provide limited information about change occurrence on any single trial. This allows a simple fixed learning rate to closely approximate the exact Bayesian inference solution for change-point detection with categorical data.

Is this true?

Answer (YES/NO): YES